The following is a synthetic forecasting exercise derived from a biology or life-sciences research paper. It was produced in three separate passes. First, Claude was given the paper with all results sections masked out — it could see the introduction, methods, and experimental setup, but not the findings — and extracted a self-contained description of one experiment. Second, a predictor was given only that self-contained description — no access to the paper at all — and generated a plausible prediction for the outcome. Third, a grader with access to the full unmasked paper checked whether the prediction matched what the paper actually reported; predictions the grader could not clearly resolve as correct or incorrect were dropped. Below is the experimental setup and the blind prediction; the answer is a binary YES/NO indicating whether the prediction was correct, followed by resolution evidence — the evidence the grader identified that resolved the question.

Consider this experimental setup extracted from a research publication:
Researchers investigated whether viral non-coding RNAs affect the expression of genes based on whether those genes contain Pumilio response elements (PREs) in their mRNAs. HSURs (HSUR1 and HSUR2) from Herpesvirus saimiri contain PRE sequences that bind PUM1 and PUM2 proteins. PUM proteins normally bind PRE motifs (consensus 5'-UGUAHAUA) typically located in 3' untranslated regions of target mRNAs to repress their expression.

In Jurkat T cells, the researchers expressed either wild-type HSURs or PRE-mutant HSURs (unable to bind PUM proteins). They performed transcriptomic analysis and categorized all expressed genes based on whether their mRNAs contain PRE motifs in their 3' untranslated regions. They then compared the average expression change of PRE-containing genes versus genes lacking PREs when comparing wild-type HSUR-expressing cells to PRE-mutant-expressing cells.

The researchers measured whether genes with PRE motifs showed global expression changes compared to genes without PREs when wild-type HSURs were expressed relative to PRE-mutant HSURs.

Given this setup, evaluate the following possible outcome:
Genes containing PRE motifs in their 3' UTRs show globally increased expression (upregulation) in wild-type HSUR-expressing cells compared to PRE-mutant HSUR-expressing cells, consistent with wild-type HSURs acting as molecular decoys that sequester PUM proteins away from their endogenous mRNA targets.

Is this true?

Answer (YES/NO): YES